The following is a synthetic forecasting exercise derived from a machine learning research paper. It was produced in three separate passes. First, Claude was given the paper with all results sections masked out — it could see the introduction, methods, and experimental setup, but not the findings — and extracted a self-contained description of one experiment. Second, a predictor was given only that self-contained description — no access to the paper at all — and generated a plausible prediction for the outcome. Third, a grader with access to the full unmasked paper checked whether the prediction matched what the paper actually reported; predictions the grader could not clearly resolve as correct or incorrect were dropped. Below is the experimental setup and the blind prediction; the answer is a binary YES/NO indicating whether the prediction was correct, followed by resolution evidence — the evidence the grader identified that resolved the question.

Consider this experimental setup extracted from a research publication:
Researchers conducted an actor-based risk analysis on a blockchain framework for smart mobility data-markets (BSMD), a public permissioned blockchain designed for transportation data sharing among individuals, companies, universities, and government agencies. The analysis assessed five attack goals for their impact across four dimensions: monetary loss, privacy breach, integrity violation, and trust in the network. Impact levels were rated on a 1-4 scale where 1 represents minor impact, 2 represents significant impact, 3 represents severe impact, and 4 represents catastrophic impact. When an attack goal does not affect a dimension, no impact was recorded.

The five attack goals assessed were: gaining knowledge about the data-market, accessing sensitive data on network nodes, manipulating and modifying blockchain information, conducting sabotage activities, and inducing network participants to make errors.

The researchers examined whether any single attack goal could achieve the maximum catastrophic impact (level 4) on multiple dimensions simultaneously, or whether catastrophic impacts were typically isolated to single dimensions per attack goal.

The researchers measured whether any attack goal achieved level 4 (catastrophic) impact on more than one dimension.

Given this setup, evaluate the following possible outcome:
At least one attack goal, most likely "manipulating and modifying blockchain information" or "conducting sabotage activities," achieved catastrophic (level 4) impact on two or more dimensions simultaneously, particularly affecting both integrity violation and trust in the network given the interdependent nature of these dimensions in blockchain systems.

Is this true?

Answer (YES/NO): YES